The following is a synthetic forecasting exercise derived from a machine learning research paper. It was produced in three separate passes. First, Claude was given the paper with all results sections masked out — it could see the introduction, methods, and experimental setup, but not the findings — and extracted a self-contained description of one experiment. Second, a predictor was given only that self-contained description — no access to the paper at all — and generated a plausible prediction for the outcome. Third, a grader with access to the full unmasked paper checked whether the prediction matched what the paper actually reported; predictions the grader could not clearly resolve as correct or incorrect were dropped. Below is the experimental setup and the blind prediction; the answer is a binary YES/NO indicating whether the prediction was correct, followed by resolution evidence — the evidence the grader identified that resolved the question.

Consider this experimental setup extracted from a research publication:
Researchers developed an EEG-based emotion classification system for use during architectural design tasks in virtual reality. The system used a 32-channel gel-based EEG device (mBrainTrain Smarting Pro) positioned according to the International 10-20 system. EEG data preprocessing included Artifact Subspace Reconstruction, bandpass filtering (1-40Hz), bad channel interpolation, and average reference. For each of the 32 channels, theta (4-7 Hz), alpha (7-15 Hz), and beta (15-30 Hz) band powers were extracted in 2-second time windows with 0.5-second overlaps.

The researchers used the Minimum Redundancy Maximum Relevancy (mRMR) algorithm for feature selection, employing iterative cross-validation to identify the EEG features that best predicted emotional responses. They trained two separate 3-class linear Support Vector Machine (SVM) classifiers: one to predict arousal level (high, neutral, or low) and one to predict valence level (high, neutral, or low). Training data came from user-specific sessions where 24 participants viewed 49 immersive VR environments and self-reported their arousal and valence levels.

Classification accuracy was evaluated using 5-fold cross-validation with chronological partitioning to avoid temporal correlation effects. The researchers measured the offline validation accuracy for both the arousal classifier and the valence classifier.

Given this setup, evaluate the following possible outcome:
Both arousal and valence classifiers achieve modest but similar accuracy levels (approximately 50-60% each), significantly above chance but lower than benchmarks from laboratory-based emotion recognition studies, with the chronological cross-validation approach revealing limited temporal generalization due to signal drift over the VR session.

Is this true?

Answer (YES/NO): NO